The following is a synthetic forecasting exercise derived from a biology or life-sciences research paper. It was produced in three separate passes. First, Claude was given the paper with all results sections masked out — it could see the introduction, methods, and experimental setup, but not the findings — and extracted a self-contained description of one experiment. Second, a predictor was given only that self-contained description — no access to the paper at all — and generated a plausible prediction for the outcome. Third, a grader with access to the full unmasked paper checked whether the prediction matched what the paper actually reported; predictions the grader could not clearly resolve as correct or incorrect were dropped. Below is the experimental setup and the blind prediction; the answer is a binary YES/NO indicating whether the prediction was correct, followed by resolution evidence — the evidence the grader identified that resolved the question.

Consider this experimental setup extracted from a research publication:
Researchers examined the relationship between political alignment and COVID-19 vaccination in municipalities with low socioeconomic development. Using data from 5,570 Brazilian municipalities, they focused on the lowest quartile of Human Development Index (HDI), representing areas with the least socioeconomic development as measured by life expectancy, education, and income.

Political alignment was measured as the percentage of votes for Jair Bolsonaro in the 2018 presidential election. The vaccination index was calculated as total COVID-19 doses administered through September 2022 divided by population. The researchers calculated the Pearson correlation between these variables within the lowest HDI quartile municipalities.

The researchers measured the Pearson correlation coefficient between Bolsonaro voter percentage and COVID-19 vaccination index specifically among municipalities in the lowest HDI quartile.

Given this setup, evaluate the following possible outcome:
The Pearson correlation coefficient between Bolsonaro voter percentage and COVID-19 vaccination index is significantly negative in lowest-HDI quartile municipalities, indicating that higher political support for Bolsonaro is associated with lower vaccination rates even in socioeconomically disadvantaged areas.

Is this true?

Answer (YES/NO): YES